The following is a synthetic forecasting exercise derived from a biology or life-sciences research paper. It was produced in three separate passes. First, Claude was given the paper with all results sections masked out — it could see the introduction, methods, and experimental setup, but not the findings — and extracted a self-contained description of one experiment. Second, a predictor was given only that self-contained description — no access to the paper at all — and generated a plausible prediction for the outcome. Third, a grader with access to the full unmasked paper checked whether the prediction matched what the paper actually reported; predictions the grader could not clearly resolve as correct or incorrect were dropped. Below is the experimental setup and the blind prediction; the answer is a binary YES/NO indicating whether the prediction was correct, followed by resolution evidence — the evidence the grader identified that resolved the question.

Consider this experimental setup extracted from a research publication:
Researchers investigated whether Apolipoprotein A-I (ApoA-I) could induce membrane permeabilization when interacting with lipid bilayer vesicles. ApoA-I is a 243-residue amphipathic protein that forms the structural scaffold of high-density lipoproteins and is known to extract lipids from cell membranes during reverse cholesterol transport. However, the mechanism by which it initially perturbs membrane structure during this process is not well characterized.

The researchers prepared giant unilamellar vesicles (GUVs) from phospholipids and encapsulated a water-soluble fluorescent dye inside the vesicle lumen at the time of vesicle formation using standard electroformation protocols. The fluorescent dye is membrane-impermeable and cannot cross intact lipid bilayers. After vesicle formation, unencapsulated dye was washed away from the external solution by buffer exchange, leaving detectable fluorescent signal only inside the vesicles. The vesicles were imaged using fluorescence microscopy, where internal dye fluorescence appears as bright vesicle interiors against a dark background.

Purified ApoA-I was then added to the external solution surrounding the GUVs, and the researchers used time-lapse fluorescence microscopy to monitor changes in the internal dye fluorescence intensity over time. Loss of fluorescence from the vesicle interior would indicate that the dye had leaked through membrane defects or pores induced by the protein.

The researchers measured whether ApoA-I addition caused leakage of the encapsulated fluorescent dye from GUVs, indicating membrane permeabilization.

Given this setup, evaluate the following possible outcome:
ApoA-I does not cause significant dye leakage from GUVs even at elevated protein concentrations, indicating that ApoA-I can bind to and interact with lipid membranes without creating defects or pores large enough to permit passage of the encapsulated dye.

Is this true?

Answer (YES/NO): NO